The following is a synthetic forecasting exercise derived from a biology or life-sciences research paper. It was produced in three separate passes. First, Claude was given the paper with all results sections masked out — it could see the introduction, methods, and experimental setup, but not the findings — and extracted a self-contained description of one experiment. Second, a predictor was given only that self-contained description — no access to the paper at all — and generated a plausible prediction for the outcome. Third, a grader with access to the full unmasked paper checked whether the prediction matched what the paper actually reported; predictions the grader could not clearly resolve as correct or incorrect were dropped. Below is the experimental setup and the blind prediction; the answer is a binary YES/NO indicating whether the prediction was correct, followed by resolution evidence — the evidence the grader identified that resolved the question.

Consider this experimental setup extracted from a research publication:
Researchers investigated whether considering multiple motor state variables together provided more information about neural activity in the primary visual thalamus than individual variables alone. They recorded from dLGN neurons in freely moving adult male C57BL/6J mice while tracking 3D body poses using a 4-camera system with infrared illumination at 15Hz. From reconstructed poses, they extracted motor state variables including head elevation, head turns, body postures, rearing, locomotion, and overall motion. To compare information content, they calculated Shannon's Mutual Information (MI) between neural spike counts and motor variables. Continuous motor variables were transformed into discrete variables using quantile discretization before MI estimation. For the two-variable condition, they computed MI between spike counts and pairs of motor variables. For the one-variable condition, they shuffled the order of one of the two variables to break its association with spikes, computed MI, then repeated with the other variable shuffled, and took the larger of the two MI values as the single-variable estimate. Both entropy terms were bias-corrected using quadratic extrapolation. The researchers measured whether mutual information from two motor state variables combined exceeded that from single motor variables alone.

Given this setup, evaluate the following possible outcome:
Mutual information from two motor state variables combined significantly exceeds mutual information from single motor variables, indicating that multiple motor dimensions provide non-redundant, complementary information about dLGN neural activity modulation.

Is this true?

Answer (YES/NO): YES